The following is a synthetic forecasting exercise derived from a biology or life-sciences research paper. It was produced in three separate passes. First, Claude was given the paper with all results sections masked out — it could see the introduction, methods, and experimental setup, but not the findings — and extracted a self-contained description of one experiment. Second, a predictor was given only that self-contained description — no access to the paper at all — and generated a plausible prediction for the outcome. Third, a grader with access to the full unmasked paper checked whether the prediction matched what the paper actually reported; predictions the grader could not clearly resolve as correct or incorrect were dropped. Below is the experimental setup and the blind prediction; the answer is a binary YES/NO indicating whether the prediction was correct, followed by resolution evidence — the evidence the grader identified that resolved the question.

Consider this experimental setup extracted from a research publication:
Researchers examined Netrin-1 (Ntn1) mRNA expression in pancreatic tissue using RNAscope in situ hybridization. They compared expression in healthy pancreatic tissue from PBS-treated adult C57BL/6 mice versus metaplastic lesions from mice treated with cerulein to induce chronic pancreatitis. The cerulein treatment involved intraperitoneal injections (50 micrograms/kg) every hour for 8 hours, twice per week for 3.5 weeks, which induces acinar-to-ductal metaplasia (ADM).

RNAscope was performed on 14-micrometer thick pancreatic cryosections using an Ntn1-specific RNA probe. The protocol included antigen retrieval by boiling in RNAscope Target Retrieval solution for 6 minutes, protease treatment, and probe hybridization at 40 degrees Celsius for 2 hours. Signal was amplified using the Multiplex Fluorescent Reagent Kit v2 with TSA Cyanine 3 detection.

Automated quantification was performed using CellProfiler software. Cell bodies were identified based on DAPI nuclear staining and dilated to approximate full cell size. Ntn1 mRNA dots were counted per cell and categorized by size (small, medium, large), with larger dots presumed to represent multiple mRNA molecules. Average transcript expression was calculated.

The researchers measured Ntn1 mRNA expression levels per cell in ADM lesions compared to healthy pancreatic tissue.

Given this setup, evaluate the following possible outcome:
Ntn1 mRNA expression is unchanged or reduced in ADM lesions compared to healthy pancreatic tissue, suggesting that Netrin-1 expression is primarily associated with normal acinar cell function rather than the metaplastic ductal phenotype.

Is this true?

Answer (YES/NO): NO